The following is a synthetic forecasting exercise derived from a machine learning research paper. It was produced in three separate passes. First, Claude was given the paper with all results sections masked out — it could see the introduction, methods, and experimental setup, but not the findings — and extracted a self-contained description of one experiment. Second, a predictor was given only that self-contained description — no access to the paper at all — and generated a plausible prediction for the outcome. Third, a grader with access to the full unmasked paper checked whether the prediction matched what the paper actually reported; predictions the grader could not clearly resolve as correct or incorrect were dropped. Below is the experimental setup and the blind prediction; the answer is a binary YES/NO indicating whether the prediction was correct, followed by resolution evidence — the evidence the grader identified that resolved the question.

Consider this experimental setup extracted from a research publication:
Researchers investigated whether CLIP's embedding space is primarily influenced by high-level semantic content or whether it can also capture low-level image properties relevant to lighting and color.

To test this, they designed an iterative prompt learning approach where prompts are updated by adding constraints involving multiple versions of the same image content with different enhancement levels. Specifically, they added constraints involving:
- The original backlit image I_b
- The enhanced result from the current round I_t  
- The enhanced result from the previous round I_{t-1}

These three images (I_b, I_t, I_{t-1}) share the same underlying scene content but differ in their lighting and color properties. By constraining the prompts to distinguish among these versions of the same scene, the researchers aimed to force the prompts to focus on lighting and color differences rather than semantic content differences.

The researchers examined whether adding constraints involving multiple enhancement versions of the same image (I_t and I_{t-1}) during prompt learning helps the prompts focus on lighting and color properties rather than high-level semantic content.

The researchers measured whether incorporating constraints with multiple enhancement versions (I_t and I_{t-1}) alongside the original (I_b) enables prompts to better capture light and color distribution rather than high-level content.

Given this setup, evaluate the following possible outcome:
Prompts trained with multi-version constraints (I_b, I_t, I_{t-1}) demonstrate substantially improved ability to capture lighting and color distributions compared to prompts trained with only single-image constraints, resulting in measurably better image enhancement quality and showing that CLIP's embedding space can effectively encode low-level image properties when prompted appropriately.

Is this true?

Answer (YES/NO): YES